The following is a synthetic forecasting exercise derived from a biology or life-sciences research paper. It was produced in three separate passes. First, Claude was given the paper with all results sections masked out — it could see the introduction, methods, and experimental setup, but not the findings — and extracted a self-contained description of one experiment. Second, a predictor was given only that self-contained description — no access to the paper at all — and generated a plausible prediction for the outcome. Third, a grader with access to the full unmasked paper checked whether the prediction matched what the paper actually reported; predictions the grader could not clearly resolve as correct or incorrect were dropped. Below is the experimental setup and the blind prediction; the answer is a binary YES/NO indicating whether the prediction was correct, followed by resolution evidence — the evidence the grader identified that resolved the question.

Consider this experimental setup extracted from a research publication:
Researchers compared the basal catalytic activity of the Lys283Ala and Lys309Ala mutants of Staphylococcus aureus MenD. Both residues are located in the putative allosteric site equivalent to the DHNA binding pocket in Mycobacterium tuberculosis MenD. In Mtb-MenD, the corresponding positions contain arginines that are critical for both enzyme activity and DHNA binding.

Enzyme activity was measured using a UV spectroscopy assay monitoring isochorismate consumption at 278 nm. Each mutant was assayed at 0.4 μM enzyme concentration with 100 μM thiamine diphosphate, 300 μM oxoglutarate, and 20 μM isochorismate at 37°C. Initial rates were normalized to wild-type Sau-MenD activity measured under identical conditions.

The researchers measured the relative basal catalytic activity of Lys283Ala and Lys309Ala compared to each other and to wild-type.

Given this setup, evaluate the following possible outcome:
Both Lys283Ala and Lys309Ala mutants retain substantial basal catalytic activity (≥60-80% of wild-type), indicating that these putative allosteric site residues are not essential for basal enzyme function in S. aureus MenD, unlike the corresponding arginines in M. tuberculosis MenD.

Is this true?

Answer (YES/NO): NO